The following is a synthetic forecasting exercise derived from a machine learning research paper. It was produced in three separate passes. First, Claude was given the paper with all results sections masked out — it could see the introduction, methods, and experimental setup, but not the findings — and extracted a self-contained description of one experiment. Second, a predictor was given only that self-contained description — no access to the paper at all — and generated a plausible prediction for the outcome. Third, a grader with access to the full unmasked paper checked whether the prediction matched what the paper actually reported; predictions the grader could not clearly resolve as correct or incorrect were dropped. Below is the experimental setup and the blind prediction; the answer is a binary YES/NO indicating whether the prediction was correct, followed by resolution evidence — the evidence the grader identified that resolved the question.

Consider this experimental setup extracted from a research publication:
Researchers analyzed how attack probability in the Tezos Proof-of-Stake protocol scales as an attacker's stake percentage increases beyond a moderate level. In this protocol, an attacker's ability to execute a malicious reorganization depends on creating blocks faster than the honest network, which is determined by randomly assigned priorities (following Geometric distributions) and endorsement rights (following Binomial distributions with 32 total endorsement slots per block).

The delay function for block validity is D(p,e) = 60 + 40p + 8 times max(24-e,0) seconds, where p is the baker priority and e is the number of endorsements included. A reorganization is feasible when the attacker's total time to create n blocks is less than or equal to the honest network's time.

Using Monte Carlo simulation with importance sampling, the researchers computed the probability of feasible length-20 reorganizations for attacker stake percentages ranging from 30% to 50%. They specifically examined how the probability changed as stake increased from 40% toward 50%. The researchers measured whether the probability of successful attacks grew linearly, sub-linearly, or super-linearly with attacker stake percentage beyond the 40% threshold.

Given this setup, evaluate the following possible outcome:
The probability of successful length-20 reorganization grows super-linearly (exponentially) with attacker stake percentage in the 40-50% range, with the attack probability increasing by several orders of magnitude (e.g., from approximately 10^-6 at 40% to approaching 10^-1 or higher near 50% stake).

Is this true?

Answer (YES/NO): NO